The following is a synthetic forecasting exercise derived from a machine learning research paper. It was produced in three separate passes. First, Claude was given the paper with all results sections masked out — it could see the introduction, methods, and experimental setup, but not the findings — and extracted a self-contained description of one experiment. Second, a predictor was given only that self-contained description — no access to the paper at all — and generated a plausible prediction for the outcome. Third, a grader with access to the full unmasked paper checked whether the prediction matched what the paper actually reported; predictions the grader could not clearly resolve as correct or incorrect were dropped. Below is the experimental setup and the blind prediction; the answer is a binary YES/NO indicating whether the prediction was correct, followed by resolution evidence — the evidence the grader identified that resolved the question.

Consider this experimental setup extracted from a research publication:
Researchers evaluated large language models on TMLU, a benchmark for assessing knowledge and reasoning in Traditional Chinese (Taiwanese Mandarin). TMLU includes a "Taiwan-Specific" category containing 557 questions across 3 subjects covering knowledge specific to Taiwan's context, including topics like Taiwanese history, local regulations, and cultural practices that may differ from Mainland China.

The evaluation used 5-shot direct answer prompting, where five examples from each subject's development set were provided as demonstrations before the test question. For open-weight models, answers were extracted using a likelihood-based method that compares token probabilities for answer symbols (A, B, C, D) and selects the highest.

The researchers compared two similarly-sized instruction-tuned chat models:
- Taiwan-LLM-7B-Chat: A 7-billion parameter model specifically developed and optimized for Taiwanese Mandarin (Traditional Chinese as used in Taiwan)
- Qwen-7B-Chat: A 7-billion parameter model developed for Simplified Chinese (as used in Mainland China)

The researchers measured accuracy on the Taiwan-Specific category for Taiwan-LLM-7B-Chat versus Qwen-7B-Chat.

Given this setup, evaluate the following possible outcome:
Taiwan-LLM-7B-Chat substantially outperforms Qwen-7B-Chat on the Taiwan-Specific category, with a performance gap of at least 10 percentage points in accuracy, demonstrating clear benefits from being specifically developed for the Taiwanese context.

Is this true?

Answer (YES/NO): NO